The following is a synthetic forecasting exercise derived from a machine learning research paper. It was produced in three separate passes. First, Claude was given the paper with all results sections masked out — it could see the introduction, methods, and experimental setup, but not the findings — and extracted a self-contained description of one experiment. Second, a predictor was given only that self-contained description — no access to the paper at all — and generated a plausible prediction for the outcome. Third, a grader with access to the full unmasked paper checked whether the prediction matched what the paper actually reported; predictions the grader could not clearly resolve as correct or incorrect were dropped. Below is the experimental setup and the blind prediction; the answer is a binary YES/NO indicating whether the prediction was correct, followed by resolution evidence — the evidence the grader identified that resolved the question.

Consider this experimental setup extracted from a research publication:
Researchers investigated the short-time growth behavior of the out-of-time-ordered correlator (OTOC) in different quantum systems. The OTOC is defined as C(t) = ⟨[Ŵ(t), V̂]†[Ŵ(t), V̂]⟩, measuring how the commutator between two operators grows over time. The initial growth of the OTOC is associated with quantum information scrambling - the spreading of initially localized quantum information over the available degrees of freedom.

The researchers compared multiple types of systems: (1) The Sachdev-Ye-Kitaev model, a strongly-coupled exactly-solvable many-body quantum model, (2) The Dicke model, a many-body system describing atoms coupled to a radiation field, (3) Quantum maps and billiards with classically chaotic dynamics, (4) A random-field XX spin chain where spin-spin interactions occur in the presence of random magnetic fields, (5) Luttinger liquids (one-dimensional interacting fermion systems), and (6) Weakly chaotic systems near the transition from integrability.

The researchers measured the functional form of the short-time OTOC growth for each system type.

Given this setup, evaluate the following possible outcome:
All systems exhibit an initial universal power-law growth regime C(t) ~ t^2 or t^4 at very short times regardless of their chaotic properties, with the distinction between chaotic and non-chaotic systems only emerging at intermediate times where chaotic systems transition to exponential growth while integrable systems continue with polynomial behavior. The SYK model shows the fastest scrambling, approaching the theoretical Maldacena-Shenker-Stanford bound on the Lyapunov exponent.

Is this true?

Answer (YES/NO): NO